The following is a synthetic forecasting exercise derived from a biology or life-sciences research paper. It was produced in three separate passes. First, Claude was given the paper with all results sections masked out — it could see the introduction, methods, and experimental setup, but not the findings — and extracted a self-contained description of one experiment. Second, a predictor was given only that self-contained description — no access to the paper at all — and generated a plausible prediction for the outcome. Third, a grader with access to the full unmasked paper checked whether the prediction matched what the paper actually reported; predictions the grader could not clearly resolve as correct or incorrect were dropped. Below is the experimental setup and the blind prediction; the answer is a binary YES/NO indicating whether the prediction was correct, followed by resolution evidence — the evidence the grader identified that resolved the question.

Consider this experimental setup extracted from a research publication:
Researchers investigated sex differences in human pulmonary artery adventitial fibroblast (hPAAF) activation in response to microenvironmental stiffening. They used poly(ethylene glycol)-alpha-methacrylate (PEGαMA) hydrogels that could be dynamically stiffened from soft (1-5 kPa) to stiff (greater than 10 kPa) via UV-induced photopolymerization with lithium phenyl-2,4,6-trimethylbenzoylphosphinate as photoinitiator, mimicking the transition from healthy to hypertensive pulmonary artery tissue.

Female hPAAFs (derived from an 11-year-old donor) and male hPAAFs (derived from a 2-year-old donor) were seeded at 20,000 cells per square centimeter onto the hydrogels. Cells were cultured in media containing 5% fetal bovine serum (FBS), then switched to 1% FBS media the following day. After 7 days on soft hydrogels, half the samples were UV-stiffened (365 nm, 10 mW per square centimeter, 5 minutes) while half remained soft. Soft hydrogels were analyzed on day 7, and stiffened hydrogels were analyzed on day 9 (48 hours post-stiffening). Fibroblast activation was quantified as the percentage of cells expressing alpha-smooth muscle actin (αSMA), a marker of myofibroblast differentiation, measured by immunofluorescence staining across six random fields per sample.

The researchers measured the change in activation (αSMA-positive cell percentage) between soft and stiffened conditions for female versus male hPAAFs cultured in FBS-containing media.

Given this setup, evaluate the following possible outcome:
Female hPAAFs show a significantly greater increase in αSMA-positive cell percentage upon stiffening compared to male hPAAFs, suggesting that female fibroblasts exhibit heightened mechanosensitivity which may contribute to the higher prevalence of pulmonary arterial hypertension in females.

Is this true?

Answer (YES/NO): NO